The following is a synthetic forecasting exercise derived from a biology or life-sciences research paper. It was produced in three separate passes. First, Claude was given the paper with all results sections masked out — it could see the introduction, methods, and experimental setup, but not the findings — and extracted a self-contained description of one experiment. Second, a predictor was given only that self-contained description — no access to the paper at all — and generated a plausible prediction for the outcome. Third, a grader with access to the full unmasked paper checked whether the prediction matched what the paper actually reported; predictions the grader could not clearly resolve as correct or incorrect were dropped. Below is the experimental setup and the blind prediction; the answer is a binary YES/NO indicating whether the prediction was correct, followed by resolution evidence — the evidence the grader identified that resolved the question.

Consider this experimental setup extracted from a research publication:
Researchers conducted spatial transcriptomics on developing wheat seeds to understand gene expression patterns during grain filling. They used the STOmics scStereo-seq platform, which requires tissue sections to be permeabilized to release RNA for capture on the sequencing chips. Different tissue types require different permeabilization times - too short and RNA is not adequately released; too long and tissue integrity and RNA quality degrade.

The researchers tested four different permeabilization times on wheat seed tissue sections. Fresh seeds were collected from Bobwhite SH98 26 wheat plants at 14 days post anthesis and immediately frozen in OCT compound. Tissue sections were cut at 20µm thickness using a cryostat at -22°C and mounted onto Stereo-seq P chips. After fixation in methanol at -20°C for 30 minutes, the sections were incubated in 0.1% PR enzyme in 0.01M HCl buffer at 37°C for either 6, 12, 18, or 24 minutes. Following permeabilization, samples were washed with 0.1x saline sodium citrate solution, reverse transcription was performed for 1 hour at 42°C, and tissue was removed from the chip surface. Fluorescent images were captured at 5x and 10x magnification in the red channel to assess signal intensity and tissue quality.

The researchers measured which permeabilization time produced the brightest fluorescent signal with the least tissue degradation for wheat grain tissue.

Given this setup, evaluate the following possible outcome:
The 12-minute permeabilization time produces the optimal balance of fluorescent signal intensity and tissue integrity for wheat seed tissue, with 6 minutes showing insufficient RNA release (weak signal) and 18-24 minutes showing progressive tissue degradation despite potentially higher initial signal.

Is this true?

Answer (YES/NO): YES